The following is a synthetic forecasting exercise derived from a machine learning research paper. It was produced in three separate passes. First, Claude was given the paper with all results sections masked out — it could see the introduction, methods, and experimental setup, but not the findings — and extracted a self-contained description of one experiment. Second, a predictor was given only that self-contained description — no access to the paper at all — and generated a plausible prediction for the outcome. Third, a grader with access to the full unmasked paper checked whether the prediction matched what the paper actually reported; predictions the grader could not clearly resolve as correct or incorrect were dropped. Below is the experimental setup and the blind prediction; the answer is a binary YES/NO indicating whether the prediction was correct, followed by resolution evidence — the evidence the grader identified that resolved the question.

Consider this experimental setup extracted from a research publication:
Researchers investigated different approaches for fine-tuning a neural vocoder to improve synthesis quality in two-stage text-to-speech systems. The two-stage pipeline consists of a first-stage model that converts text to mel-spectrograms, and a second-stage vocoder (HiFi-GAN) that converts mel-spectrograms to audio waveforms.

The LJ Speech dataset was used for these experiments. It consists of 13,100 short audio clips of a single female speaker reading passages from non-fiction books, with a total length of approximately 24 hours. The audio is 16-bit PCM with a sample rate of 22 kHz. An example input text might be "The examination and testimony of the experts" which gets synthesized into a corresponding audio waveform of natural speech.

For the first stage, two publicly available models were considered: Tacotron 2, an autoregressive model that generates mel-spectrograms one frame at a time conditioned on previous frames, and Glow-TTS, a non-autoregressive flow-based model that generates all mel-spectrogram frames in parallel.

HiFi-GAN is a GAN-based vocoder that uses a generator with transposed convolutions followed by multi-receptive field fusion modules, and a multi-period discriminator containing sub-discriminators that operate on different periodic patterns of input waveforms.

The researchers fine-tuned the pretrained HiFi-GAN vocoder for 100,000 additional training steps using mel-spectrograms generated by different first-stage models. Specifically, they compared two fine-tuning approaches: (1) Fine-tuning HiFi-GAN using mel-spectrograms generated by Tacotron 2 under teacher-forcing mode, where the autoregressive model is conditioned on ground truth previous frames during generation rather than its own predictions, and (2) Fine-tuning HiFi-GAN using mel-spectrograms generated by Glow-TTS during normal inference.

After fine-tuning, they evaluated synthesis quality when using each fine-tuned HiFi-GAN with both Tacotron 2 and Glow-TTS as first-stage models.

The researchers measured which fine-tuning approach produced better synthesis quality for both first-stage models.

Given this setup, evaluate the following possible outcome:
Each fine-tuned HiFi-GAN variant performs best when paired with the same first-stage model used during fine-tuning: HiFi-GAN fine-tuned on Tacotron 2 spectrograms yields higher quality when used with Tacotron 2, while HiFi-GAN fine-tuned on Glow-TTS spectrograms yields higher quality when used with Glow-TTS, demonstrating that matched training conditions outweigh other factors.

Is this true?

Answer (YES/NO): NO